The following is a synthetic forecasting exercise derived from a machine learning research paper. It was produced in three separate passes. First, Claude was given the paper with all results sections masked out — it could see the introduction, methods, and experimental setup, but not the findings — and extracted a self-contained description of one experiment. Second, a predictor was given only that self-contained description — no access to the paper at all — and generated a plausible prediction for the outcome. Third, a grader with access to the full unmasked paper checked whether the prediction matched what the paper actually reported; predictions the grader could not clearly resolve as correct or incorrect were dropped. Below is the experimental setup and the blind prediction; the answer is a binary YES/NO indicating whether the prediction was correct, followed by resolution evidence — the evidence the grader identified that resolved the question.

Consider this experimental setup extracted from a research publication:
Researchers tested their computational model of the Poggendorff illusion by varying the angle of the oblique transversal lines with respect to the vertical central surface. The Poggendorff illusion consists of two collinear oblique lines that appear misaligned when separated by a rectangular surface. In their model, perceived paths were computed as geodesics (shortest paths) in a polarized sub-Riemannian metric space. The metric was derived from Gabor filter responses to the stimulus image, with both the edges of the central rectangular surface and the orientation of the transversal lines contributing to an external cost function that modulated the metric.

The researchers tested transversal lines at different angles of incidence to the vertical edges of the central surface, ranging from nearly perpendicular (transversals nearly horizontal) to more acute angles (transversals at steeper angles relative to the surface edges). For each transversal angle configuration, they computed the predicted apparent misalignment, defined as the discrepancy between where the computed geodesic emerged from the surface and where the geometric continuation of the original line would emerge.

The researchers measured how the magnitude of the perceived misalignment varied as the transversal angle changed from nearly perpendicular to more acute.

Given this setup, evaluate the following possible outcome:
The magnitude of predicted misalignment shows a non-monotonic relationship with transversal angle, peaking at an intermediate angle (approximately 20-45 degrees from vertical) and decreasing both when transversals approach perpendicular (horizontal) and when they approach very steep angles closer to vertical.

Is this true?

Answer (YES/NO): NO